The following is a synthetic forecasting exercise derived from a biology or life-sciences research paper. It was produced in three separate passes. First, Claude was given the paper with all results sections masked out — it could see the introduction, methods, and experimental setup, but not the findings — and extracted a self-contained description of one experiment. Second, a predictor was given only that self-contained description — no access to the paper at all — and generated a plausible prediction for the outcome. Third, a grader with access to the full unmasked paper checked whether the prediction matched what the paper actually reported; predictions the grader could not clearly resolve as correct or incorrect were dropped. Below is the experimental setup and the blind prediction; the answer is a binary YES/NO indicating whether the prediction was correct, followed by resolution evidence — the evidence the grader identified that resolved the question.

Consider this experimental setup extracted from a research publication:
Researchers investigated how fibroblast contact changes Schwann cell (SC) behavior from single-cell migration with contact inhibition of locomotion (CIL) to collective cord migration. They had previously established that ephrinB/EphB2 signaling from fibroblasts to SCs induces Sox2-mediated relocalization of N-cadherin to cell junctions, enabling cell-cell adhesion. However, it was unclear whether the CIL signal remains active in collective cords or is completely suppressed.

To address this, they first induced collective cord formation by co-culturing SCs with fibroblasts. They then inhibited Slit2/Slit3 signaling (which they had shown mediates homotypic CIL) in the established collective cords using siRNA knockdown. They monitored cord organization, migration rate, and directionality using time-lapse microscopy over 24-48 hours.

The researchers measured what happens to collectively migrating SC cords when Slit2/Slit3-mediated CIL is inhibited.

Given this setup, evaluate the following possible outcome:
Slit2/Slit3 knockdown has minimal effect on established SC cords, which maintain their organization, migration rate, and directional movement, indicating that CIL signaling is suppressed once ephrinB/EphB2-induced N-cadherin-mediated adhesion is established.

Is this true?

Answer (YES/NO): NO